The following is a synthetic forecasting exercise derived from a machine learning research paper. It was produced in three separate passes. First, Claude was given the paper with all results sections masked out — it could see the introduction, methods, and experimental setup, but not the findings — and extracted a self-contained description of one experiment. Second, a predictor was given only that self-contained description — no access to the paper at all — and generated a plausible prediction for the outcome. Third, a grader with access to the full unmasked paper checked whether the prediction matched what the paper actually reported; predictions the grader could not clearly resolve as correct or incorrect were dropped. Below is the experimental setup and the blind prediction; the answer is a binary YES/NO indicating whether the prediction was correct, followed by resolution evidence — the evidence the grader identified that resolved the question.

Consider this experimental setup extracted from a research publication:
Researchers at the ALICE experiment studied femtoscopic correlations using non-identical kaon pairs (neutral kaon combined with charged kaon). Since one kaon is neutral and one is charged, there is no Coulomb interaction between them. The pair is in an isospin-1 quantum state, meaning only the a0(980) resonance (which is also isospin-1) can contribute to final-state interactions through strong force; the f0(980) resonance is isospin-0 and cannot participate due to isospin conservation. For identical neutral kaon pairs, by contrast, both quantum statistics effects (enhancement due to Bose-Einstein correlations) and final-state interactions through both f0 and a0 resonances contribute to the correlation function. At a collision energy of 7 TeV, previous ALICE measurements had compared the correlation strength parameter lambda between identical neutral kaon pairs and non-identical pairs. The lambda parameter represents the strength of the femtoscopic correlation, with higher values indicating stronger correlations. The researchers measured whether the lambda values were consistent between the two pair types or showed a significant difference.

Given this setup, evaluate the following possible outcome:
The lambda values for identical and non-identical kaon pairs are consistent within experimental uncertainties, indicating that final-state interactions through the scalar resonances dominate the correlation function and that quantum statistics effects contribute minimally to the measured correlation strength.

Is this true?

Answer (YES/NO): NO